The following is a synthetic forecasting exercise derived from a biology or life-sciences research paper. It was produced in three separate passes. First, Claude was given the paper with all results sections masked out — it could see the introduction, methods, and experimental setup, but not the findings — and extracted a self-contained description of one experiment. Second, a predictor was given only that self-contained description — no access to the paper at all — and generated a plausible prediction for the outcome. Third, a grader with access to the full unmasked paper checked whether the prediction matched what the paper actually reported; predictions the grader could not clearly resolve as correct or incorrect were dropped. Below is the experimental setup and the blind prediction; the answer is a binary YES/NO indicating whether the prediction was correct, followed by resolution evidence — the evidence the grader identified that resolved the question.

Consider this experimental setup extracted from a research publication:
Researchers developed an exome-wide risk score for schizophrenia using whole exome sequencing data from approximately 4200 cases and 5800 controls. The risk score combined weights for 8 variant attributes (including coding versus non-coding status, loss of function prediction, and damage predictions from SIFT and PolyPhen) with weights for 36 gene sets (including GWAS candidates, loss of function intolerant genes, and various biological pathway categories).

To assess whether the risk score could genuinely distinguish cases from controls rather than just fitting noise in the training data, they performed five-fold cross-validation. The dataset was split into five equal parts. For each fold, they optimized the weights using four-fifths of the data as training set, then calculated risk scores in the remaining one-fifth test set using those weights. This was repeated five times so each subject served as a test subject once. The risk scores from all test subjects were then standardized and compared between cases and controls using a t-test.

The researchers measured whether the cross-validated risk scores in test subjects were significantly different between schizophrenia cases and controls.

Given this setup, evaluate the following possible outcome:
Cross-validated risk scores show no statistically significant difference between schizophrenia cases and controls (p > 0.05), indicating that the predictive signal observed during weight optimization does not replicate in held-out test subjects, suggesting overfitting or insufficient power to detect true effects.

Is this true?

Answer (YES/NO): NO